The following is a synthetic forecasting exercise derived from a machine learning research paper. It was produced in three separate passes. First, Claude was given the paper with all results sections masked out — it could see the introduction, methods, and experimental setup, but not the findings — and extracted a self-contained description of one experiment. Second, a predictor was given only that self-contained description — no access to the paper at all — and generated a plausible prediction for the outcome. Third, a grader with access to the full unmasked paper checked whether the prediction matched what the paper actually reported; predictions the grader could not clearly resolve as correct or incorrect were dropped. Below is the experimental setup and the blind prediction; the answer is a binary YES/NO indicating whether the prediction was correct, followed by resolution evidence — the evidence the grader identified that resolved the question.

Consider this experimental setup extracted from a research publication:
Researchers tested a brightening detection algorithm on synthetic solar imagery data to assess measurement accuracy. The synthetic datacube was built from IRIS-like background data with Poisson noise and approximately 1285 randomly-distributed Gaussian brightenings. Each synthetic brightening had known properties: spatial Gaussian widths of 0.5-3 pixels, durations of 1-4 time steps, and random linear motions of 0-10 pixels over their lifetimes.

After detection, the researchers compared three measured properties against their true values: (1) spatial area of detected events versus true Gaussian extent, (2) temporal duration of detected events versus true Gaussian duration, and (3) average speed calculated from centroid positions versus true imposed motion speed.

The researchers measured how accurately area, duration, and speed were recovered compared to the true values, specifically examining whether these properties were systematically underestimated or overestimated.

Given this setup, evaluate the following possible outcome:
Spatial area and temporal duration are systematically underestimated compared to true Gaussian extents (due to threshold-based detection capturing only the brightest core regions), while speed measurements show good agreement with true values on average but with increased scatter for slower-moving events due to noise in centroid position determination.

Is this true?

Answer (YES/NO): NO